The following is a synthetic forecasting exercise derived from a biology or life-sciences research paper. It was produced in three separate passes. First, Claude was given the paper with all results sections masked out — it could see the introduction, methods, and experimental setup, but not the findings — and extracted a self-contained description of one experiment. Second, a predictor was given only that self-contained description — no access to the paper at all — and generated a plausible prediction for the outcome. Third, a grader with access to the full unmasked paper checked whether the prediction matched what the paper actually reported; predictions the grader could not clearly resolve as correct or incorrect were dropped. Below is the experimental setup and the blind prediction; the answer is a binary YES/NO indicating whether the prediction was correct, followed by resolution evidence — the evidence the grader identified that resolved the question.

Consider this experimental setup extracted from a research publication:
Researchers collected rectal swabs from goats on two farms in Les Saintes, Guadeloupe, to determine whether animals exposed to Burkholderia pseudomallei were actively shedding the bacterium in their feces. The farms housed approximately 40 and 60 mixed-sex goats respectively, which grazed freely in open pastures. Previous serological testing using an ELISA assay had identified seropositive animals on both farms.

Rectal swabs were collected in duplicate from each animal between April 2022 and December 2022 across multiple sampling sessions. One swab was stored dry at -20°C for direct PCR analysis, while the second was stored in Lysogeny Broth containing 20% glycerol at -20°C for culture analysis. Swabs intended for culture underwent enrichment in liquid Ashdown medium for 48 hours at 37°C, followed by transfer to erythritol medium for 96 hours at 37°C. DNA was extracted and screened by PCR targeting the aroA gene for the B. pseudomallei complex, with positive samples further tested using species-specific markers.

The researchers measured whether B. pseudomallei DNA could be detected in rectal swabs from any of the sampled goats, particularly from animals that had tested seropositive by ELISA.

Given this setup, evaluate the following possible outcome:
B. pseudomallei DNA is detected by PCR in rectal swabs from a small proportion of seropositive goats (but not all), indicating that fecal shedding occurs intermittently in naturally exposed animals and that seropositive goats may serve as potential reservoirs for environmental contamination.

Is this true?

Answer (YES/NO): NO